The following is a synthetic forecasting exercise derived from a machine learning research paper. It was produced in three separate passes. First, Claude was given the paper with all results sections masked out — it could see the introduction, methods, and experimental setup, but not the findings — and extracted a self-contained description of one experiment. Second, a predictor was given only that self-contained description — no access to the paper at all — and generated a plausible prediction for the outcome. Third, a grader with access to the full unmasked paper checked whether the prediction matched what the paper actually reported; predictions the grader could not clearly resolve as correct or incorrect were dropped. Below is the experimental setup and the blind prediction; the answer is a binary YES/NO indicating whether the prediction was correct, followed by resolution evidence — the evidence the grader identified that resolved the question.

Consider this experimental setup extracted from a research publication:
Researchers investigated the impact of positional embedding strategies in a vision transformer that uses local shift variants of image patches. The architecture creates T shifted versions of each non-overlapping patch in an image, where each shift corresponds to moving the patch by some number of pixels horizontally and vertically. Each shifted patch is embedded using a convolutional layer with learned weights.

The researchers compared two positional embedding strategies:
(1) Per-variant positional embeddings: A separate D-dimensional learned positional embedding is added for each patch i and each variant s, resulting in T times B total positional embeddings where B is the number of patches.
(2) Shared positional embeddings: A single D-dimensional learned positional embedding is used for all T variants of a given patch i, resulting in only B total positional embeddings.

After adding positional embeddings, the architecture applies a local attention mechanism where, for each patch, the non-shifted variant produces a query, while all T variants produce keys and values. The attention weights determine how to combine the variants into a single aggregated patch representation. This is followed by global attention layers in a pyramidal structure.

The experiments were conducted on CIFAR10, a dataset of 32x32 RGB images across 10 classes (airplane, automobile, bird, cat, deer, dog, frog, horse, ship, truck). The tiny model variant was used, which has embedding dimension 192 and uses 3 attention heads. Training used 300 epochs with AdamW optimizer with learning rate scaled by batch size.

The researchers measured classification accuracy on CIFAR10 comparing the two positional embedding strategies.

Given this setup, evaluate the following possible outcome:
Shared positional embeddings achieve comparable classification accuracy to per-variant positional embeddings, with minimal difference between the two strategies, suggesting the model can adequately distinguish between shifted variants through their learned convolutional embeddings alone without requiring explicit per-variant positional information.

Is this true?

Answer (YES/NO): NO